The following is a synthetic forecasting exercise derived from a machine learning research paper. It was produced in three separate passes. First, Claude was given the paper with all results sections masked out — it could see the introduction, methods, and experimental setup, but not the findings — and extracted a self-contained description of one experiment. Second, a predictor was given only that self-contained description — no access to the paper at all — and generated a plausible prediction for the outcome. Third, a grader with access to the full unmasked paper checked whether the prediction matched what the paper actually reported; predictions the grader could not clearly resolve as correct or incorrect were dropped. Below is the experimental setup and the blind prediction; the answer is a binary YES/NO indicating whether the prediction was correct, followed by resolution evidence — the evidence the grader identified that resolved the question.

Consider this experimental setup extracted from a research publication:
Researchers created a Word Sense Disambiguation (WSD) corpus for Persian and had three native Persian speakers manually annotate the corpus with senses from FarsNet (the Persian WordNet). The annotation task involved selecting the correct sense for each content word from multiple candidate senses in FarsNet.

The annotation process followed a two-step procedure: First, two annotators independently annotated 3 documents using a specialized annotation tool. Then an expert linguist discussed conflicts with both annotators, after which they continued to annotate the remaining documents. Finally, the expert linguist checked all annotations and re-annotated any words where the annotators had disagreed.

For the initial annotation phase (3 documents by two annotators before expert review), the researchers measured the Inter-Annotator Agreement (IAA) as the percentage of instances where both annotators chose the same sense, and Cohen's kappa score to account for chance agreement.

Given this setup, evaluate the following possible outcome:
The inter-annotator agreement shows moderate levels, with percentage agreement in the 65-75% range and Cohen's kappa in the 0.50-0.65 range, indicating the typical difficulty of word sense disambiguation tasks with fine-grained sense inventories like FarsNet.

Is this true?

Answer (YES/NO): NO